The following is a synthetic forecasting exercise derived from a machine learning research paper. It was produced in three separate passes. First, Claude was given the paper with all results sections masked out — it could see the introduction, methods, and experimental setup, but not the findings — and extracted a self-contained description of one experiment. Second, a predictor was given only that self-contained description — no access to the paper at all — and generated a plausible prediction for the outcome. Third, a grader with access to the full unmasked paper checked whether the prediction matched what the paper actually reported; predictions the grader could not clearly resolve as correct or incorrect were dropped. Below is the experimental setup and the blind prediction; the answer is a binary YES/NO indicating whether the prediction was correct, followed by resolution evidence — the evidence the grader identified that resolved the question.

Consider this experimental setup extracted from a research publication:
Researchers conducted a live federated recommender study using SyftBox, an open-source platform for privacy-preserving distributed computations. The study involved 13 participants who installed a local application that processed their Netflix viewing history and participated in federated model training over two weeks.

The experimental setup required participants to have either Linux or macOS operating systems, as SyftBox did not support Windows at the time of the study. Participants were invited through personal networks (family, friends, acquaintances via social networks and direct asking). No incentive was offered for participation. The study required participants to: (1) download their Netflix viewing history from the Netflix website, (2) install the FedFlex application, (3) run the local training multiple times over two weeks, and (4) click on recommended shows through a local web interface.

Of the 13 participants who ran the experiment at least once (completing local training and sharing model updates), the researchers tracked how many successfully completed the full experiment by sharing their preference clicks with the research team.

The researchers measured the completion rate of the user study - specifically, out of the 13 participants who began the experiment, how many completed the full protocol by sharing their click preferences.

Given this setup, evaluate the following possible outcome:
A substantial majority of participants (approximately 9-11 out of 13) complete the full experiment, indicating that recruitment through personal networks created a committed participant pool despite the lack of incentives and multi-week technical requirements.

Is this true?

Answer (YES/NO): YES